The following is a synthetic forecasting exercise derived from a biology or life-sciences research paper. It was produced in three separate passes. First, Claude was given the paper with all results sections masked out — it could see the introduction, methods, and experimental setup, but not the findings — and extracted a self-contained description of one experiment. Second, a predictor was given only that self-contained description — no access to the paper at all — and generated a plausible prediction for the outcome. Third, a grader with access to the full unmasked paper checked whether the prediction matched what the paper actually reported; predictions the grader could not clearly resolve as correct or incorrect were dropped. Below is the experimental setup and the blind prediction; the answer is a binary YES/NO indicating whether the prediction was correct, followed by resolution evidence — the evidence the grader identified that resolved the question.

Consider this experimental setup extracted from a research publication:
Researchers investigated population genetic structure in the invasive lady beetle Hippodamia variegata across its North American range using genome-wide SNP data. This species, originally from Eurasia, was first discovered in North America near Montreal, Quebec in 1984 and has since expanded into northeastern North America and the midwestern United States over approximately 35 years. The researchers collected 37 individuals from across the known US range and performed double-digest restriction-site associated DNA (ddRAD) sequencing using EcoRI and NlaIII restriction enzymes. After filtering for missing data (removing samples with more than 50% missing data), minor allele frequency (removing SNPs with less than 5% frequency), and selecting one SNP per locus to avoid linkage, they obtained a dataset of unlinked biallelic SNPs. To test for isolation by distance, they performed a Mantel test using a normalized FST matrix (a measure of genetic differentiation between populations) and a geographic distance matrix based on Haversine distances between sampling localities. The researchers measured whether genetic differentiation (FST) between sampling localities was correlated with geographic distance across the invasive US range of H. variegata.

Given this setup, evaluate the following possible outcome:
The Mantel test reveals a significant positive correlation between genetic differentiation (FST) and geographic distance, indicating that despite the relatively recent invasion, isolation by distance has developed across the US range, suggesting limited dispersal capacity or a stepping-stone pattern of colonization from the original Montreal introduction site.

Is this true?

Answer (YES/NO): NO